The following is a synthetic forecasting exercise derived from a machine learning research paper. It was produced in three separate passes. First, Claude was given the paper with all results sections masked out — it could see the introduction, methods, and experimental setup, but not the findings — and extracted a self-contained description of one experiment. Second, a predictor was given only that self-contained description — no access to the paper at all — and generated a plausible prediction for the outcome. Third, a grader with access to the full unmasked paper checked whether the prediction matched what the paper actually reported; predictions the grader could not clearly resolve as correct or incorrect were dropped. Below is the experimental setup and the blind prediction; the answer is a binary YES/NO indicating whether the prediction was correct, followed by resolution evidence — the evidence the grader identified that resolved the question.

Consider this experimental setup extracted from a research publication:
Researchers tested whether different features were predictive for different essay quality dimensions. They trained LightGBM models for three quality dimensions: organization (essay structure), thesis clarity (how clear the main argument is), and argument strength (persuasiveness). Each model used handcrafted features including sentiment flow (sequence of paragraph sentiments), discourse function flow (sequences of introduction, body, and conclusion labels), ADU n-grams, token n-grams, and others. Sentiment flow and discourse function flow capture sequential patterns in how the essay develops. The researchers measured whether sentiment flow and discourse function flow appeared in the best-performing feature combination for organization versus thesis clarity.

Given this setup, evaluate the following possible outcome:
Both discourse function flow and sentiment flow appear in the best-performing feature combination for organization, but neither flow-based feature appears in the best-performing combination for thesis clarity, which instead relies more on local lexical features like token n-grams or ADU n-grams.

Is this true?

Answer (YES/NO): NO